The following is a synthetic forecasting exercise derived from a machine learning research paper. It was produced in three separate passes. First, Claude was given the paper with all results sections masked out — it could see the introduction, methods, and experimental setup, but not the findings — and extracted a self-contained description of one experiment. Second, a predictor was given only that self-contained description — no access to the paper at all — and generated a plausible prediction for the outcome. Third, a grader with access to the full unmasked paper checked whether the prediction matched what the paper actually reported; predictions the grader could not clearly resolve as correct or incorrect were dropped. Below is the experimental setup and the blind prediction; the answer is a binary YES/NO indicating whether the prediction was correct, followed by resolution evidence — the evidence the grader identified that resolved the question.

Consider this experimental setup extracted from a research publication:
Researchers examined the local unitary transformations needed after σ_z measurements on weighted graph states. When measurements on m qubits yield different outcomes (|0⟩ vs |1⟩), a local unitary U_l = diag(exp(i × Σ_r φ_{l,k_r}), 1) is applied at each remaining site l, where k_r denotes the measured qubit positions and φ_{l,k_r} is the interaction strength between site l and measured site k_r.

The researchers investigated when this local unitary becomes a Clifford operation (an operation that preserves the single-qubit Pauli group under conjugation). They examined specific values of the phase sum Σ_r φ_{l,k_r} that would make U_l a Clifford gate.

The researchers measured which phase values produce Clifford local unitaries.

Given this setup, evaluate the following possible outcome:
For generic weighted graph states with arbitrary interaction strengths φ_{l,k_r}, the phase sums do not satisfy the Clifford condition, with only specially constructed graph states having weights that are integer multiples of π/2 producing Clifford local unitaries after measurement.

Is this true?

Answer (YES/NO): YES